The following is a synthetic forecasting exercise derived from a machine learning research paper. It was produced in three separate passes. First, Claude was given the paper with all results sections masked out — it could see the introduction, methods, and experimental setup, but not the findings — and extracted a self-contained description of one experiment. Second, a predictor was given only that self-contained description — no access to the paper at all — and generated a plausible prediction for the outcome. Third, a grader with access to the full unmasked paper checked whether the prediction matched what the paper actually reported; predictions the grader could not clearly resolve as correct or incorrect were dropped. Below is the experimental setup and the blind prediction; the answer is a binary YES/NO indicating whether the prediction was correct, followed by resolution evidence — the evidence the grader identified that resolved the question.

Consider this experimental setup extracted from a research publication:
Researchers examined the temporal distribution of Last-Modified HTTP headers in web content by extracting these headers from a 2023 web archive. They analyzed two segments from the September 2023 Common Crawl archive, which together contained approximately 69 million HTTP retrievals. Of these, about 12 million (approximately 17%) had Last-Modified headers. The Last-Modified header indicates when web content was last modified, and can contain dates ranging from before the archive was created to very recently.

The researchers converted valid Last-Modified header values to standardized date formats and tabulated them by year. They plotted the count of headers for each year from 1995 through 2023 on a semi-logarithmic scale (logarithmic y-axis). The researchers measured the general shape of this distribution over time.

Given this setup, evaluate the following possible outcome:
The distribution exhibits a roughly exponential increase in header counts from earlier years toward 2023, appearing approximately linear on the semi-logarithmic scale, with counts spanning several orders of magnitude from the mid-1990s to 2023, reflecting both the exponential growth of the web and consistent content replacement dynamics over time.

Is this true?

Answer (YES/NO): NO